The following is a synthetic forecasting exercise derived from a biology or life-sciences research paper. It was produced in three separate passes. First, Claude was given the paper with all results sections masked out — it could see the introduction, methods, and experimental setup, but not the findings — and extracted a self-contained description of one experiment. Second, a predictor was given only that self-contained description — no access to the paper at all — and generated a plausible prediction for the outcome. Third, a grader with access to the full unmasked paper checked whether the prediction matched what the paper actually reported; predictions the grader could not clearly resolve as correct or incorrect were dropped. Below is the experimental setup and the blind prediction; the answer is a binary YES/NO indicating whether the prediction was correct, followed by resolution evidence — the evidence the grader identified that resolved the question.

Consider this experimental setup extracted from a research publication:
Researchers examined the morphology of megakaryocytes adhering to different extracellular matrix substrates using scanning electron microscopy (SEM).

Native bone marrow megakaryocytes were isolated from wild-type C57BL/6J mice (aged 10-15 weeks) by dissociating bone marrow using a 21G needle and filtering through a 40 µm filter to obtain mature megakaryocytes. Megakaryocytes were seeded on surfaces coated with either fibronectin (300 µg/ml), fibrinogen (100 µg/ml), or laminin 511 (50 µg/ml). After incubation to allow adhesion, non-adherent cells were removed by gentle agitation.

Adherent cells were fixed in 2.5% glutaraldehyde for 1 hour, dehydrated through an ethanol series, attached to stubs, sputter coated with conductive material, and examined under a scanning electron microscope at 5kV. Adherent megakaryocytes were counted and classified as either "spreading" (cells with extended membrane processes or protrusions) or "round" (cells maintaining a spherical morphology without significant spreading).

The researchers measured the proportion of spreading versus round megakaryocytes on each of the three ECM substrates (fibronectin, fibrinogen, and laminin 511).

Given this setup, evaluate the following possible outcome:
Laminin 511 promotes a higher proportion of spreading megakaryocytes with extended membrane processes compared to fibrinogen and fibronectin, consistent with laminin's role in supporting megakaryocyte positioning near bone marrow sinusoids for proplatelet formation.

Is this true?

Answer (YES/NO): NO